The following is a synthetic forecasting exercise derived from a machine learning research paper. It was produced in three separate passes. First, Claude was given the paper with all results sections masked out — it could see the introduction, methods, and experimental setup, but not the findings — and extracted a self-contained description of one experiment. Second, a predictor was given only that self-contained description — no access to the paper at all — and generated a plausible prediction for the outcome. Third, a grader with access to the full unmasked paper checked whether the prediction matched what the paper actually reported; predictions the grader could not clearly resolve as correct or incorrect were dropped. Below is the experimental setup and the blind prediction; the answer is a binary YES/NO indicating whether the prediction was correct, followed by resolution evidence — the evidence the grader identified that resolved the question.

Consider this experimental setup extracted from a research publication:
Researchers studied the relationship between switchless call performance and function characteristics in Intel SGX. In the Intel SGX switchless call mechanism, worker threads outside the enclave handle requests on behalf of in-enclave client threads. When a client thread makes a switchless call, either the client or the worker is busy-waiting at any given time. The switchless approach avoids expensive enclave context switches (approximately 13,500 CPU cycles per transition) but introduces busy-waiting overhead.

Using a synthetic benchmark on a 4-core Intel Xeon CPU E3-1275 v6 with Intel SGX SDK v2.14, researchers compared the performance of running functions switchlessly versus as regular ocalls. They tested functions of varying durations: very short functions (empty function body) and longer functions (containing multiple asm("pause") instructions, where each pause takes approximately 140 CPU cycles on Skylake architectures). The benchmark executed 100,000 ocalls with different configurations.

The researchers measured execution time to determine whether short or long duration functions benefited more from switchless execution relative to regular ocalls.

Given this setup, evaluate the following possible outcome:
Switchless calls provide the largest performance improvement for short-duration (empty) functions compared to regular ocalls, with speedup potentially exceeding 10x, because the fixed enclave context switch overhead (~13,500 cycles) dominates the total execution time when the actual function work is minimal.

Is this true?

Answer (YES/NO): NO